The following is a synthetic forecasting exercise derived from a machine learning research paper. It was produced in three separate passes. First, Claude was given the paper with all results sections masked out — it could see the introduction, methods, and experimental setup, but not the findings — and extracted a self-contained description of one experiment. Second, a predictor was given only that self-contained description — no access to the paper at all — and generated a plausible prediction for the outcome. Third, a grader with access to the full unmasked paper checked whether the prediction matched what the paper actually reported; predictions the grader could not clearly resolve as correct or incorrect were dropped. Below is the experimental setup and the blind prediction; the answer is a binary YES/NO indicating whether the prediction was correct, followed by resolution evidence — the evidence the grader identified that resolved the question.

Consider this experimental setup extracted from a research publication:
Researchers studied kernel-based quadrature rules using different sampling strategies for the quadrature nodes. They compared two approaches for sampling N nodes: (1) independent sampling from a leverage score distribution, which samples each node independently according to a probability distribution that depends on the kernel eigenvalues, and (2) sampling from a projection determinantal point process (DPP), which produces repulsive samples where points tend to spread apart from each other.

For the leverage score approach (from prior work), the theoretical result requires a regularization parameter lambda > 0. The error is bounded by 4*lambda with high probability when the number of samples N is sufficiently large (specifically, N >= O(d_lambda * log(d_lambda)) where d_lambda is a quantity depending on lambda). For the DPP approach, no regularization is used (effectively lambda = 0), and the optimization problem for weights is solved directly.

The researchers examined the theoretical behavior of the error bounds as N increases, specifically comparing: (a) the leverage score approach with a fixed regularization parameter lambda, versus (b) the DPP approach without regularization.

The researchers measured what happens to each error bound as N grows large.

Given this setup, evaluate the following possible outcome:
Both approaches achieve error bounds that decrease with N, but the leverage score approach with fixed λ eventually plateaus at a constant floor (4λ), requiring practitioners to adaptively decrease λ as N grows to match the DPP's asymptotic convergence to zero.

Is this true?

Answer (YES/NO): NO